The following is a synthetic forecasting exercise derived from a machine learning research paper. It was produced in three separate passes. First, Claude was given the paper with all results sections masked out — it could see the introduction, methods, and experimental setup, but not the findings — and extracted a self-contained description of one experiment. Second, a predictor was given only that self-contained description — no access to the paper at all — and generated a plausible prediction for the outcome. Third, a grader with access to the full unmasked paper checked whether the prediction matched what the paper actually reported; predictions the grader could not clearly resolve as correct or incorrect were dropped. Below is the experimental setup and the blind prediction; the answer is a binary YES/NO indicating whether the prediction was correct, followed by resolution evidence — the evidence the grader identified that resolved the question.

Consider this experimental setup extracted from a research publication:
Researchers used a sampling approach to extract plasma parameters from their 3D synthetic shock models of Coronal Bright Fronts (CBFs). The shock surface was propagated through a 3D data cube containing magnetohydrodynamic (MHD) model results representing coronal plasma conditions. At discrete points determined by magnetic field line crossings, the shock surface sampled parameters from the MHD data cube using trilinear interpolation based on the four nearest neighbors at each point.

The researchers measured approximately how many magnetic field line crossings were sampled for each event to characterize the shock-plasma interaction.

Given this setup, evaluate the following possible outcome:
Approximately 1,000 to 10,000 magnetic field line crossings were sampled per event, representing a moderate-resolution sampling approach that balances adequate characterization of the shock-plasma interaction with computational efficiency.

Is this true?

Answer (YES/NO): YES